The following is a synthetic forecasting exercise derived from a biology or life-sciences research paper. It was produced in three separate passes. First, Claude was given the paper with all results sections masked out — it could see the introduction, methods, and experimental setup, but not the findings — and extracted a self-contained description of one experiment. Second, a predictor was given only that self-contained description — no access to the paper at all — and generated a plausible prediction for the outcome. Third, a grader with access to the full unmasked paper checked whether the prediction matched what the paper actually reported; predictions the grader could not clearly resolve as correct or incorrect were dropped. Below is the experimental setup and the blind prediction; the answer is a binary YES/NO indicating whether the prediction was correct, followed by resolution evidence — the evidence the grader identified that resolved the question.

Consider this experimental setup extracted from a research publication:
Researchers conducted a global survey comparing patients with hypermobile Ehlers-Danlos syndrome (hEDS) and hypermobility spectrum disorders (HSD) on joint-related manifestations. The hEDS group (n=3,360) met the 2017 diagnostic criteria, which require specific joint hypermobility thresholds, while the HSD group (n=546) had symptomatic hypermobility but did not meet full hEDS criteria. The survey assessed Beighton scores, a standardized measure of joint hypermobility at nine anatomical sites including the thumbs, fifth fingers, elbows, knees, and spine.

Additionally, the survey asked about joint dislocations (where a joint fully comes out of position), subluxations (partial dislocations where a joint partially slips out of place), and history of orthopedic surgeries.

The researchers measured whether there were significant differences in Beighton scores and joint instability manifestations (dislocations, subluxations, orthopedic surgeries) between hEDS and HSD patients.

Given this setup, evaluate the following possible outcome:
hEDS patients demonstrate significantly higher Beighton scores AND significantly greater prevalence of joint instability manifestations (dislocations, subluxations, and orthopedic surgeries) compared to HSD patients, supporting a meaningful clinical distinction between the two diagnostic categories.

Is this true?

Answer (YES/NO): YES